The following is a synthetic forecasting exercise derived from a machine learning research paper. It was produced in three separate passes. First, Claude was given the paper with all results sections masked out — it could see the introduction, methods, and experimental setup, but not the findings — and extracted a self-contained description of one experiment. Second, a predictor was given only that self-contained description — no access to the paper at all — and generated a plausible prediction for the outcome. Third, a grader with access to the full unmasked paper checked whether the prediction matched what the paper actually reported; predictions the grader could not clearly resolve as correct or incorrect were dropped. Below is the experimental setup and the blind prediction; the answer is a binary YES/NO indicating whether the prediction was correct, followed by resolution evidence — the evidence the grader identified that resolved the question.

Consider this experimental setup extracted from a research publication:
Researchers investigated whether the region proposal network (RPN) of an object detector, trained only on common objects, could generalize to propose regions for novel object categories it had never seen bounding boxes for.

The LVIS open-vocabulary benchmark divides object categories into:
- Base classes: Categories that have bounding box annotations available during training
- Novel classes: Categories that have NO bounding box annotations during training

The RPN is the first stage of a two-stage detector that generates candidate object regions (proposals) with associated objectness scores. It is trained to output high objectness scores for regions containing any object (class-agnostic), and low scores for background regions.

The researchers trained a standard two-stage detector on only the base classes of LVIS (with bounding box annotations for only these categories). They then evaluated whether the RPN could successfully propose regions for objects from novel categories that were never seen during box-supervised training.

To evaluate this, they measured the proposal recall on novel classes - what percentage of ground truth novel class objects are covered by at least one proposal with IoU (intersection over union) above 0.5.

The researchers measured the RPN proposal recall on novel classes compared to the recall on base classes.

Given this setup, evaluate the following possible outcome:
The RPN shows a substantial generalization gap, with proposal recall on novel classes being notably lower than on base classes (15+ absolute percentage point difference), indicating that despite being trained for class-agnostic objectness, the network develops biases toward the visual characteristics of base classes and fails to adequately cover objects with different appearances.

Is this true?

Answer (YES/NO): NO